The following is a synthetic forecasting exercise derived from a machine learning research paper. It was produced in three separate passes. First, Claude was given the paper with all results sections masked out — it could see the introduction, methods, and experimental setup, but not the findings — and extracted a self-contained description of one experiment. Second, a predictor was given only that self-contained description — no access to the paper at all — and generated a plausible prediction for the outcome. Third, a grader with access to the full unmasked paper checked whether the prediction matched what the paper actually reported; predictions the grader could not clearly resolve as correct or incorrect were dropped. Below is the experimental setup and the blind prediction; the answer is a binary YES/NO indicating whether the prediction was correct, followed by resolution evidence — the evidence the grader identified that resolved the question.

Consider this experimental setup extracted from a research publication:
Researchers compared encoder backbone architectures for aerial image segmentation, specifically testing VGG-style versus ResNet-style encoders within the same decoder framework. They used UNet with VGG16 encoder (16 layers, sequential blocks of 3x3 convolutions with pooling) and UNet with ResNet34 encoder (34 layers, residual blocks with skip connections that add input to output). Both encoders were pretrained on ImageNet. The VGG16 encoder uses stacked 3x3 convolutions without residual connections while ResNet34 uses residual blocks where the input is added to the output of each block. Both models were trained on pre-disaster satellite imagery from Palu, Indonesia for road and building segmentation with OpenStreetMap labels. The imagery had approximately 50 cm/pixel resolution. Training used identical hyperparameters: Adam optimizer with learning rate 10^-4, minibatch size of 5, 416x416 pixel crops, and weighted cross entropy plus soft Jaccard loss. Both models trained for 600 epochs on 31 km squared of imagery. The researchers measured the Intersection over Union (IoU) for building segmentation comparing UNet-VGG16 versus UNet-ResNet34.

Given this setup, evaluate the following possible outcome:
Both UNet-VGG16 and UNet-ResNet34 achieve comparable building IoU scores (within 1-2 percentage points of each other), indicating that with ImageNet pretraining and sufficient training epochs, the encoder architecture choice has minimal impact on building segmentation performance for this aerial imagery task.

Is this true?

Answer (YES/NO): NO